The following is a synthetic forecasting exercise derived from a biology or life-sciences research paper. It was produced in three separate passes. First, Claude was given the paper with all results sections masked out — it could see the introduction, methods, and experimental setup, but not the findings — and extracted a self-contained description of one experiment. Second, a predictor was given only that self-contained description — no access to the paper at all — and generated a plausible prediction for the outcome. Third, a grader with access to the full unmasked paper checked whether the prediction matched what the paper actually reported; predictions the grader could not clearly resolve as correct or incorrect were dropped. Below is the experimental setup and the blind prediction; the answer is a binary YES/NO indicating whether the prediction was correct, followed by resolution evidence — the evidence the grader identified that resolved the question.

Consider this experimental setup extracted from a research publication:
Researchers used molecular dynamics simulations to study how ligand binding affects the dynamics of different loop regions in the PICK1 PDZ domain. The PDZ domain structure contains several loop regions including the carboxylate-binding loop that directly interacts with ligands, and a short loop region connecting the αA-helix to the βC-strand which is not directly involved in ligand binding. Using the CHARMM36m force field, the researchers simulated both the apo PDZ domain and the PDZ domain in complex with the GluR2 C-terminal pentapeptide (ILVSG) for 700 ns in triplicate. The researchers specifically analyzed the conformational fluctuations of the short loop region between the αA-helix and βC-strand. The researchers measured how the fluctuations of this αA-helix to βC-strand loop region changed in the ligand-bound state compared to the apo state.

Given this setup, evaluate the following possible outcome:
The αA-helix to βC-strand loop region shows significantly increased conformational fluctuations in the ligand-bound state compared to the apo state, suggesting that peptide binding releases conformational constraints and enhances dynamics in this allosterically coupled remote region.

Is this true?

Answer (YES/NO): NO